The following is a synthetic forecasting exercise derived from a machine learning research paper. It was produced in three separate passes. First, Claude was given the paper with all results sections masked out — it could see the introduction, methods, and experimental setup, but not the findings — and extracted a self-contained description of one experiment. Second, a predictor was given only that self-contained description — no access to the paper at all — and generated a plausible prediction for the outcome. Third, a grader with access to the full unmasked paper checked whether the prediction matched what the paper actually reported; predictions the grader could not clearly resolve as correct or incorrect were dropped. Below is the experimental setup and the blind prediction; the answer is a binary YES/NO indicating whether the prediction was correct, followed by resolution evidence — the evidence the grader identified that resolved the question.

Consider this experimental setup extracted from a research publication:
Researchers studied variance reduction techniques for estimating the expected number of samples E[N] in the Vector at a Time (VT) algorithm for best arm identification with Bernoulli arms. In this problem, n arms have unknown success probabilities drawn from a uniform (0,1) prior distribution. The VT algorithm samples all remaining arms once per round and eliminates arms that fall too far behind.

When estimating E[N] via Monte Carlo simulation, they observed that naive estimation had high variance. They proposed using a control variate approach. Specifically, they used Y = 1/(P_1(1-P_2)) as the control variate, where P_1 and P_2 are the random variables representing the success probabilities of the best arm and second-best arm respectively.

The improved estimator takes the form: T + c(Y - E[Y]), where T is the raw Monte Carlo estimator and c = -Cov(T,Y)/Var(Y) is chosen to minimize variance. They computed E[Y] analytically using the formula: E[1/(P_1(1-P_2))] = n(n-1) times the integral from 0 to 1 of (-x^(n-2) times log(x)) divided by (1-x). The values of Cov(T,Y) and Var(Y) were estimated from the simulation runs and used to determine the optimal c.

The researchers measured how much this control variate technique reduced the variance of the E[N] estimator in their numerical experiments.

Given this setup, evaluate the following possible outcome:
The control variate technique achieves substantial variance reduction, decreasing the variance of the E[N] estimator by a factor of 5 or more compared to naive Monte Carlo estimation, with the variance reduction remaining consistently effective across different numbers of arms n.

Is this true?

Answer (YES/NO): NO